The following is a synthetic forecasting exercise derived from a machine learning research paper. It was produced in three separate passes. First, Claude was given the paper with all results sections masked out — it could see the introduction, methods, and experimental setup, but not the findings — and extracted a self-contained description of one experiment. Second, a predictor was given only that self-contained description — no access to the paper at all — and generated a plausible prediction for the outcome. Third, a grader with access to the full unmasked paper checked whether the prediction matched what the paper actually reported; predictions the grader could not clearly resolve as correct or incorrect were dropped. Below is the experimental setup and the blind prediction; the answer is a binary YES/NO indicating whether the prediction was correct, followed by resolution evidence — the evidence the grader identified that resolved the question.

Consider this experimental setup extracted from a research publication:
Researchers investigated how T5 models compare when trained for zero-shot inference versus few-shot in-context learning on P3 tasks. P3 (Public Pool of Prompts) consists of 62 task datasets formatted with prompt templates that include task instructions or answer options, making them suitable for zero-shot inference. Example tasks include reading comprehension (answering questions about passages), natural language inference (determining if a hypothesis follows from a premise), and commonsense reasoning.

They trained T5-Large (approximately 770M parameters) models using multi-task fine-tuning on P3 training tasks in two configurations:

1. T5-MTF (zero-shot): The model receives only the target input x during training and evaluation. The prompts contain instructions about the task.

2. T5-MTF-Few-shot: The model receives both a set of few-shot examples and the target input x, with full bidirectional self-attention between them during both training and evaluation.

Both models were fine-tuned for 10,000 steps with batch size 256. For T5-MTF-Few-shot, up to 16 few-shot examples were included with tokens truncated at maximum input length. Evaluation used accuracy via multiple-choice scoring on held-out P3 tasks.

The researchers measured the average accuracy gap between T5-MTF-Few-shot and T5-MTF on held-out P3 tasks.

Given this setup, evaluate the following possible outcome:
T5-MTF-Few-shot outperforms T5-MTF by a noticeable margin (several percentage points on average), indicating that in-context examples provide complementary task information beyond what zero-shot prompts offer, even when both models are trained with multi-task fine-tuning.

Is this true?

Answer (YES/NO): YES